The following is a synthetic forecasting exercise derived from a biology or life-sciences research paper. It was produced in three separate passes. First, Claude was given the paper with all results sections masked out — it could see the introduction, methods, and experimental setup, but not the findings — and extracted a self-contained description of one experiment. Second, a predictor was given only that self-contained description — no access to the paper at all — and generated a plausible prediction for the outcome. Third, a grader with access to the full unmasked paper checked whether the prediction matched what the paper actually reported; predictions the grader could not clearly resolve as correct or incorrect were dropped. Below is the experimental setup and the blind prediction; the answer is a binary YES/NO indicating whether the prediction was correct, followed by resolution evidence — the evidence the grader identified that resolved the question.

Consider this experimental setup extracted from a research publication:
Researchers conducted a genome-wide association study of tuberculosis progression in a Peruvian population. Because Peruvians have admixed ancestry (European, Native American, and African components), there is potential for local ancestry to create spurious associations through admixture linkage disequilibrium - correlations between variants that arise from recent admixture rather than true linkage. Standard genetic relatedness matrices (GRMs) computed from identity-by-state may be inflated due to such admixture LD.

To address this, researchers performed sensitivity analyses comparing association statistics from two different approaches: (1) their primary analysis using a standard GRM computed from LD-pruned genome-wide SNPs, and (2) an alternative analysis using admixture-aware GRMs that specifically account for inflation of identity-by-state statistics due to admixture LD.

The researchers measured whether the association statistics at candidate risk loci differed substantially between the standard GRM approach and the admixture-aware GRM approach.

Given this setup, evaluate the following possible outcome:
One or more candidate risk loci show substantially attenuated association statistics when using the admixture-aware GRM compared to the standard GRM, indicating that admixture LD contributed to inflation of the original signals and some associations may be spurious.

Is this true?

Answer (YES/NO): NO